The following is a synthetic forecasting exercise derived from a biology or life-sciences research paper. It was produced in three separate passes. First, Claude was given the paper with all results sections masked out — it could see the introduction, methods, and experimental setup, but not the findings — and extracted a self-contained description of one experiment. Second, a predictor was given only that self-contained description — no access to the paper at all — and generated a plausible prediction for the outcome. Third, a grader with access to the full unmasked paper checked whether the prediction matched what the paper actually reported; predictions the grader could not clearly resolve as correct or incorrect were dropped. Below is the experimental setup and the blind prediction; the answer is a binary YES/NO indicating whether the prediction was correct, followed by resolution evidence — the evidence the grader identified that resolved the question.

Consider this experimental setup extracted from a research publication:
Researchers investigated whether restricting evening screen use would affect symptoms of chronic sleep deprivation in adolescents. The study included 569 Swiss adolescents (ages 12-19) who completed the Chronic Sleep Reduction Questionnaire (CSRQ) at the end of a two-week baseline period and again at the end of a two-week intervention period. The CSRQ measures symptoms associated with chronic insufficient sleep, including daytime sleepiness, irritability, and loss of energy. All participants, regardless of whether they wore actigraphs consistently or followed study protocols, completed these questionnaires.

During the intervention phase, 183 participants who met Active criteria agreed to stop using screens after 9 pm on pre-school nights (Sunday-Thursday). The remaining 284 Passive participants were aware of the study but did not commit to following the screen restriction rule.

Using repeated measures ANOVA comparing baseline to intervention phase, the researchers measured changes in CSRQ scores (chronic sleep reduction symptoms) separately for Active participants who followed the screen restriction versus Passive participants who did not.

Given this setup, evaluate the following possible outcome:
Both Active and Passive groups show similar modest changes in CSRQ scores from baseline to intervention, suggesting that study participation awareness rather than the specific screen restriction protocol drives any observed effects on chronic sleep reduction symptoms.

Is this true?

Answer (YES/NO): NO